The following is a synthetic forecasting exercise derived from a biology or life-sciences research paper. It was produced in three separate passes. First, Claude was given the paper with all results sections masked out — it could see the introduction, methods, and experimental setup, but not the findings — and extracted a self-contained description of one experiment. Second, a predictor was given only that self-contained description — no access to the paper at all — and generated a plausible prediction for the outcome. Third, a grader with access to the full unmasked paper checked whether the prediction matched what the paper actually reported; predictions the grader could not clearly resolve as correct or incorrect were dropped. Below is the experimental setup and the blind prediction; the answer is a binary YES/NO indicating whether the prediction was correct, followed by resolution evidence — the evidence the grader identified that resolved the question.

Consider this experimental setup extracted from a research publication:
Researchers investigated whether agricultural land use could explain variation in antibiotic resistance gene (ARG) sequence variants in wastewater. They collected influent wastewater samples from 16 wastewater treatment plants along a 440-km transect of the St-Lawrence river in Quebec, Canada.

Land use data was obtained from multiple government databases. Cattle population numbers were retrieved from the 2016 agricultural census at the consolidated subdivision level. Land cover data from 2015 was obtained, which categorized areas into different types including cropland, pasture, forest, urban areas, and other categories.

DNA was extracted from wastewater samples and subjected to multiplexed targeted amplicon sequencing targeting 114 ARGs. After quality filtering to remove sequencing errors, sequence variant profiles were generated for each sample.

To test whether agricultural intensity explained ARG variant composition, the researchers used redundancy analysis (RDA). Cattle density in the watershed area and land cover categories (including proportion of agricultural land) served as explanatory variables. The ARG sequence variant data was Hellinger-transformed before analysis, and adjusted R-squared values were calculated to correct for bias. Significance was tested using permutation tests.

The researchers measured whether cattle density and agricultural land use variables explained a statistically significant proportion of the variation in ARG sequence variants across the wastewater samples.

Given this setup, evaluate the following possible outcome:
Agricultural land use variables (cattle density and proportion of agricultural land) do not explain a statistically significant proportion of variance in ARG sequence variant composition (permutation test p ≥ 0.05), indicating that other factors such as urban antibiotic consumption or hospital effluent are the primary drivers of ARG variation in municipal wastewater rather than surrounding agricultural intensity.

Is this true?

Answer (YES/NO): NO